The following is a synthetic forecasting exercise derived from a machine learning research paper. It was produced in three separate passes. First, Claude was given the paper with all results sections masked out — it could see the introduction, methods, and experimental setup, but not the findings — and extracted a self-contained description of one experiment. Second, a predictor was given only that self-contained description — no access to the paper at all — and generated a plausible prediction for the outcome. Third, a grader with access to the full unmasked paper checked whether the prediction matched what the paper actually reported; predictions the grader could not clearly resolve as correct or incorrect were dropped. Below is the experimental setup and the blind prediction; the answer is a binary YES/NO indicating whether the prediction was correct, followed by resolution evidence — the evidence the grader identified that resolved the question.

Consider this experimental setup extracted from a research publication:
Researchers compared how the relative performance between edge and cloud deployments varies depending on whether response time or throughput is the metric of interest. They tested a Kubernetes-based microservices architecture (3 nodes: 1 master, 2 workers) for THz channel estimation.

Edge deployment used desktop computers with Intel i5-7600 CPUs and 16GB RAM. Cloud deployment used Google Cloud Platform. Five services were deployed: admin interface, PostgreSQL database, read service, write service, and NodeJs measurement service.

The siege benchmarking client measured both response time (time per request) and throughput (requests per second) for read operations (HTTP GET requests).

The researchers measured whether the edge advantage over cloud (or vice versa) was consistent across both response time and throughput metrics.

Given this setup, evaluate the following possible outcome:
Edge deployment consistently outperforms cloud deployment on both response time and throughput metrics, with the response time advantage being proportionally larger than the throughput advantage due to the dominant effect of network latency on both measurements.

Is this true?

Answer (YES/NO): NO